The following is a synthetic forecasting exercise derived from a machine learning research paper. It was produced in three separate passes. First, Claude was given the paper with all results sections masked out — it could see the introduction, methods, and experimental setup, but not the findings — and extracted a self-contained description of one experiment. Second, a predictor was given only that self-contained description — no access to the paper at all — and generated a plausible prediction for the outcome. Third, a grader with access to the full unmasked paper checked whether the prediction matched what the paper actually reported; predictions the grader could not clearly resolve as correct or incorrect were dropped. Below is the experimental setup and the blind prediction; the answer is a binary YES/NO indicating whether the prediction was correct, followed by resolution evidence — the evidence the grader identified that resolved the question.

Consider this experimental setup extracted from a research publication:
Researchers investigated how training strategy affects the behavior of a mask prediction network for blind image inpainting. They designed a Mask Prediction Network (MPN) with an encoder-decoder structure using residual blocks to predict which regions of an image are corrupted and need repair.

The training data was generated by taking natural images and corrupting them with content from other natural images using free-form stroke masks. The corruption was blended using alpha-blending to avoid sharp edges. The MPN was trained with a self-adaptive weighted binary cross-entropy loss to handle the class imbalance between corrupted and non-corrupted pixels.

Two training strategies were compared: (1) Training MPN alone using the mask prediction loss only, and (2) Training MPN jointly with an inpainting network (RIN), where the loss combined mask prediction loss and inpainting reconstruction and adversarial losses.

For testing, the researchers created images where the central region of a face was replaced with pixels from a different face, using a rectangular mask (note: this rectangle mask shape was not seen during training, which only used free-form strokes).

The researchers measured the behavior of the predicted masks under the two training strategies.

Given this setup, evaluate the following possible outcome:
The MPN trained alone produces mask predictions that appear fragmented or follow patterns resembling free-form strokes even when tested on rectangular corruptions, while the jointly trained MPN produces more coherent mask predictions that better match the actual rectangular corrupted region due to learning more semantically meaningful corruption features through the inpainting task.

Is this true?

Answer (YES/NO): NO